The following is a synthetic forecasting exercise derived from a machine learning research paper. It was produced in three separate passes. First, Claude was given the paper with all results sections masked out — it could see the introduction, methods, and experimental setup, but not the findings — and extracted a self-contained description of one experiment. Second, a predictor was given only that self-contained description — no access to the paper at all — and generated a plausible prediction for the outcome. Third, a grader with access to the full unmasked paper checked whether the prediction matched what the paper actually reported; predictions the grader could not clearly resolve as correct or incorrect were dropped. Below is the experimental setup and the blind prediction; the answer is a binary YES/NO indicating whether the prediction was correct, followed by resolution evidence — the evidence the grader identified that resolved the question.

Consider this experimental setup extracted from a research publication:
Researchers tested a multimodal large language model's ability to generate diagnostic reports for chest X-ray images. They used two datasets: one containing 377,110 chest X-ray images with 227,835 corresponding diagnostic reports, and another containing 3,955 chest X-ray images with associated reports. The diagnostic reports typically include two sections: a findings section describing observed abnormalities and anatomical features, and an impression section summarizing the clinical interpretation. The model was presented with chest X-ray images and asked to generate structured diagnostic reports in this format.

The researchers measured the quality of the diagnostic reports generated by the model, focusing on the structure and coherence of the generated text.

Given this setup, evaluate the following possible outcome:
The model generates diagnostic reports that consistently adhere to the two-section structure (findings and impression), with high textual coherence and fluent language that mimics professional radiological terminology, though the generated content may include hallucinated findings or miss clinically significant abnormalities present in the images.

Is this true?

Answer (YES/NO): YES